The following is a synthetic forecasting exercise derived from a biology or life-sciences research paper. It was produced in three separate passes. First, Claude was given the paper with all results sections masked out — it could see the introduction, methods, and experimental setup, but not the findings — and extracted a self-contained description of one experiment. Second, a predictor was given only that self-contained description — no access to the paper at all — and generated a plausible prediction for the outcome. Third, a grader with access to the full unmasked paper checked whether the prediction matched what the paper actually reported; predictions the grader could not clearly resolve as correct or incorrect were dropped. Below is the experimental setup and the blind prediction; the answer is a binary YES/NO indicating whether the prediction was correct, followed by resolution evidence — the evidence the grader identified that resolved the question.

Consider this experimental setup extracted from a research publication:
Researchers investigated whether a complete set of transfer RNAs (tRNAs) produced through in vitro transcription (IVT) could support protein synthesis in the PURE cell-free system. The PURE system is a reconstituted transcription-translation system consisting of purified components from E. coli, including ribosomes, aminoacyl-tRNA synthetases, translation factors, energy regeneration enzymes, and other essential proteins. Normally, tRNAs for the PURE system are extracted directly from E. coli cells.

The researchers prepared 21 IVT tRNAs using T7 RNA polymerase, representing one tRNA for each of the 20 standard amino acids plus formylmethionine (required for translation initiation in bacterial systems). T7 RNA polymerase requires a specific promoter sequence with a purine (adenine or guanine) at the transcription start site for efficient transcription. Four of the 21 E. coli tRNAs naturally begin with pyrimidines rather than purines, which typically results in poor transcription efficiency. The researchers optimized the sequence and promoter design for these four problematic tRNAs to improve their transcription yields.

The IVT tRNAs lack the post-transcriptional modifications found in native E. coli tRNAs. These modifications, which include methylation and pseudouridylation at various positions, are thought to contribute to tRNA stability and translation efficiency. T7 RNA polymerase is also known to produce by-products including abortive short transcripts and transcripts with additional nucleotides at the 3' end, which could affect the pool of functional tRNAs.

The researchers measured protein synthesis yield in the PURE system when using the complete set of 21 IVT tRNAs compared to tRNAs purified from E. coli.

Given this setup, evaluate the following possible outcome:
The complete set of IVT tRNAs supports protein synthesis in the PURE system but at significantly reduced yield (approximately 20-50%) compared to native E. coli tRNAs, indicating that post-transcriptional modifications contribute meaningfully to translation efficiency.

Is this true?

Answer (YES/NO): NO